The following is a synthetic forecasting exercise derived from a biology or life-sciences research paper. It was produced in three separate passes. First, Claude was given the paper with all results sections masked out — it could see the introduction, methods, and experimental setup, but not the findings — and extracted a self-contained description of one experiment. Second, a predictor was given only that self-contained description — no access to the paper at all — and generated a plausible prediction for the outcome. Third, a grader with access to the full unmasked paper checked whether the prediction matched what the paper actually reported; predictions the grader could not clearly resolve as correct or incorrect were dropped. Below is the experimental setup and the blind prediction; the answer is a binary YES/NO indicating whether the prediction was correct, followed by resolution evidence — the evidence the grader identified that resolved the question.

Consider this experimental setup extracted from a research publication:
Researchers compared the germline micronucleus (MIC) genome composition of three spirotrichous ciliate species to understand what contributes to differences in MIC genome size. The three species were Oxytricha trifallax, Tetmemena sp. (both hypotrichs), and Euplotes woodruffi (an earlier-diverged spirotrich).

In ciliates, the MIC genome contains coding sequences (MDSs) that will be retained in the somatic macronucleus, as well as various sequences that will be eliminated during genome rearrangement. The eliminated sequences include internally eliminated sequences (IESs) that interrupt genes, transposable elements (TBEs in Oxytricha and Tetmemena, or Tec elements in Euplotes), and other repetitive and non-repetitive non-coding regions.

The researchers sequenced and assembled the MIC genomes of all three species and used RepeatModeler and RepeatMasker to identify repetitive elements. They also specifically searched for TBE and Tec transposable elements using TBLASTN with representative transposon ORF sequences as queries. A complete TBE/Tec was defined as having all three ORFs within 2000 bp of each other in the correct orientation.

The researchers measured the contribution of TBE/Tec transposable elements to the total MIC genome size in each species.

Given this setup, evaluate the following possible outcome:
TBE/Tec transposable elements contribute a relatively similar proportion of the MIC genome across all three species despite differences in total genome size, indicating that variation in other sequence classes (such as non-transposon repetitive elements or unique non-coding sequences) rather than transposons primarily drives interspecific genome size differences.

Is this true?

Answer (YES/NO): NO